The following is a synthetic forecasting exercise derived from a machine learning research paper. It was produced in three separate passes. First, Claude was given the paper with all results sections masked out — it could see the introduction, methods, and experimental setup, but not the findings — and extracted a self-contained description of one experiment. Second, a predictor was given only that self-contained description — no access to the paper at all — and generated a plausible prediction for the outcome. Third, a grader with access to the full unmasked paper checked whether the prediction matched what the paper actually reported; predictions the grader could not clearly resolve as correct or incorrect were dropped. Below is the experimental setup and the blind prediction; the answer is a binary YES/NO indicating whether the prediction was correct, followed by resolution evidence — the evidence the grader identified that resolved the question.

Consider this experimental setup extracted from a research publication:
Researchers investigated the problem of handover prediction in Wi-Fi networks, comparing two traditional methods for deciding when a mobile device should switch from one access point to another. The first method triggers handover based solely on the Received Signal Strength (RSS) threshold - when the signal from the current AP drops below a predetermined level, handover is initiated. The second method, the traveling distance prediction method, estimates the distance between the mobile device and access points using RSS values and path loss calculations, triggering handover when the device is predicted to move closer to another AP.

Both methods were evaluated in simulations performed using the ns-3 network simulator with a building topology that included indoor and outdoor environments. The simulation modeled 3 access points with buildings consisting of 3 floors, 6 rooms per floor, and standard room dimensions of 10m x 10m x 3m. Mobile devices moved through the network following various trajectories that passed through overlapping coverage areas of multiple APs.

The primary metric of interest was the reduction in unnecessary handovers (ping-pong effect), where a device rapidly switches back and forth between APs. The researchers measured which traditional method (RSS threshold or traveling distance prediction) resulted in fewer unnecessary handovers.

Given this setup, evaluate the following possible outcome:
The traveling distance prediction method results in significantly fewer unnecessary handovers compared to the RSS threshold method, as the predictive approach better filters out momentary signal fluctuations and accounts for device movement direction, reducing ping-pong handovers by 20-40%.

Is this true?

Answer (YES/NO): YES